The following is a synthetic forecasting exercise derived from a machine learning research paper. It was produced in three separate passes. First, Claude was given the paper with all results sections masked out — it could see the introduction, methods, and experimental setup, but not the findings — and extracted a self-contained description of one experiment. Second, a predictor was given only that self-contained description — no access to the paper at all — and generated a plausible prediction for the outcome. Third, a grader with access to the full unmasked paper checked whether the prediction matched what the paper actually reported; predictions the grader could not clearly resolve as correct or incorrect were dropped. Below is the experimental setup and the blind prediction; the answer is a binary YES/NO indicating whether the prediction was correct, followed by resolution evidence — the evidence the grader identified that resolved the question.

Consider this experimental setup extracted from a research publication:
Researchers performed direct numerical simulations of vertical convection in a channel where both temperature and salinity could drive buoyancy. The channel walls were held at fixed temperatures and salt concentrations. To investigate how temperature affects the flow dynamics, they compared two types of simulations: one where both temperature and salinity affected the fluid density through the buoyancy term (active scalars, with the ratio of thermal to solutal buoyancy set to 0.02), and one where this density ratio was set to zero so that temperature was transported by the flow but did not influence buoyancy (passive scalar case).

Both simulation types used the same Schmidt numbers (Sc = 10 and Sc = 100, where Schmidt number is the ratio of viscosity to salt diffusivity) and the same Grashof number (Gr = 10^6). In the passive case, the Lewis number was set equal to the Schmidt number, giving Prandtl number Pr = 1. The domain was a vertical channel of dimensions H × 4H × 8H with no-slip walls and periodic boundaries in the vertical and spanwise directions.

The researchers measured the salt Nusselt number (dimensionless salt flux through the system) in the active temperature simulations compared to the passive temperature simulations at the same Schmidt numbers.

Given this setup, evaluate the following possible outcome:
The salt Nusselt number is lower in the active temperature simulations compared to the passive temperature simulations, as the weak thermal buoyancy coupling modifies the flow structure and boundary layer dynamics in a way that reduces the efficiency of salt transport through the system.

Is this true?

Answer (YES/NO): NO